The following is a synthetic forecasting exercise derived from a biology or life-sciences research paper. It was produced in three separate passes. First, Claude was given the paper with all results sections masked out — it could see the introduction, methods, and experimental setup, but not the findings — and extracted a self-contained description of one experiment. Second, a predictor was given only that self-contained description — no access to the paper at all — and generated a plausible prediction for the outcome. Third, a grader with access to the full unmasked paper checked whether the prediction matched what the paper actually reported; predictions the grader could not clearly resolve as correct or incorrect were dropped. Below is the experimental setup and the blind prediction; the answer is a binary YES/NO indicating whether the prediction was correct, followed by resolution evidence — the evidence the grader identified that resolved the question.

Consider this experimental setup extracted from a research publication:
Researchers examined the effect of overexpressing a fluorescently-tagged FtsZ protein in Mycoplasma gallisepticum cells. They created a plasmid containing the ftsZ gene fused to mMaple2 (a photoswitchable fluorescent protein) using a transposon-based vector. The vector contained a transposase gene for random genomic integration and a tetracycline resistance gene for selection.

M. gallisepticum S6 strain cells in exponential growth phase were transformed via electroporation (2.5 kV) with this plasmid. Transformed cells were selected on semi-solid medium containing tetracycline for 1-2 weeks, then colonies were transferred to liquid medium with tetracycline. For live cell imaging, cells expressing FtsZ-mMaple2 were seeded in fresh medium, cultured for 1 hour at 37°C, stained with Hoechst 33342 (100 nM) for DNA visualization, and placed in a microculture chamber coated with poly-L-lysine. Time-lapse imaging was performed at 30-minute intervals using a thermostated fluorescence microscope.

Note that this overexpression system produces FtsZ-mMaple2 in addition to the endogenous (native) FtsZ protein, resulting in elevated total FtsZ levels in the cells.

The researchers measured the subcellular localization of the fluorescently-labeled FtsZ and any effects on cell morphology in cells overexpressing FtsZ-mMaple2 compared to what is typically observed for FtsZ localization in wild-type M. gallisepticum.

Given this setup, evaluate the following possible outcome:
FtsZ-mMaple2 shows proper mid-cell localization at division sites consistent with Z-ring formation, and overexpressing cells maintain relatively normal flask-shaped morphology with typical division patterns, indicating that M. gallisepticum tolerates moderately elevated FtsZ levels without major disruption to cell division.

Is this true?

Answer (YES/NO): NO